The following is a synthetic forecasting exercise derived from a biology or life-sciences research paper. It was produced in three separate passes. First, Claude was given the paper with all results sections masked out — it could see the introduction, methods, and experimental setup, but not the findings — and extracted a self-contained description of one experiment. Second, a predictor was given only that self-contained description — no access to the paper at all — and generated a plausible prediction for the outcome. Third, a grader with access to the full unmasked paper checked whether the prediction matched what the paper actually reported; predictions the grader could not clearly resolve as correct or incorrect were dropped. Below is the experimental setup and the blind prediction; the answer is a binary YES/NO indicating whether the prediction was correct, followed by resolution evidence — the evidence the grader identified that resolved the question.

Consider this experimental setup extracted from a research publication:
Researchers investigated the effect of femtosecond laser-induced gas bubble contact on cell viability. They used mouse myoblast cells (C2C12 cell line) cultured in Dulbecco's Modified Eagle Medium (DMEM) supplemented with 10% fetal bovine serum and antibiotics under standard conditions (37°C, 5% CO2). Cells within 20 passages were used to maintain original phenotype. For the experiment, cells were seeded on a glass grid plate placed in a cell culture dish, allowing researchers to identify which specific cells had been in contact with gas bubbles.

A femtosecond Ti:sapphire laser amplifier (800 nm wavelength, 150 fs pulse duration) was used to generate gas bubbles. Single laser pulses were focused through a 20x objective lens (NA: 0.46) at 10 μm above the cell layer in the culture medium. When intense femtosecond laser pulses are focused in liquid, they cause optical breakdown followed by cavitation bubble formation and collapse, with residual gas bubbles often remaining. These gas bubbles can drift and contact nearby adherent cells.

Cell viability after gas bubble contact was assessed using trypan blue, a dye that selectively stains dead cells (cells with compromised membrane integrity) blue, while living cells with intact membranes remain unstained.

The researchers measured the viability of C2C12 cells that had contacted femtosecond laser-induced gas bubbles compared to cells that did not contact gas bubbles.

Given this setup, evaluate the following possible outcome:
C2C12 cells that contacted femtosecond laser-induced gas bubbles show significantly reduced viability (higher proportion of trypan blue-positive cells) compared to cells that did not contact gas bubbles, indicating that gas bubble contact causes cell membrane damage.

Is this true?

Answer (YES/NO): NO